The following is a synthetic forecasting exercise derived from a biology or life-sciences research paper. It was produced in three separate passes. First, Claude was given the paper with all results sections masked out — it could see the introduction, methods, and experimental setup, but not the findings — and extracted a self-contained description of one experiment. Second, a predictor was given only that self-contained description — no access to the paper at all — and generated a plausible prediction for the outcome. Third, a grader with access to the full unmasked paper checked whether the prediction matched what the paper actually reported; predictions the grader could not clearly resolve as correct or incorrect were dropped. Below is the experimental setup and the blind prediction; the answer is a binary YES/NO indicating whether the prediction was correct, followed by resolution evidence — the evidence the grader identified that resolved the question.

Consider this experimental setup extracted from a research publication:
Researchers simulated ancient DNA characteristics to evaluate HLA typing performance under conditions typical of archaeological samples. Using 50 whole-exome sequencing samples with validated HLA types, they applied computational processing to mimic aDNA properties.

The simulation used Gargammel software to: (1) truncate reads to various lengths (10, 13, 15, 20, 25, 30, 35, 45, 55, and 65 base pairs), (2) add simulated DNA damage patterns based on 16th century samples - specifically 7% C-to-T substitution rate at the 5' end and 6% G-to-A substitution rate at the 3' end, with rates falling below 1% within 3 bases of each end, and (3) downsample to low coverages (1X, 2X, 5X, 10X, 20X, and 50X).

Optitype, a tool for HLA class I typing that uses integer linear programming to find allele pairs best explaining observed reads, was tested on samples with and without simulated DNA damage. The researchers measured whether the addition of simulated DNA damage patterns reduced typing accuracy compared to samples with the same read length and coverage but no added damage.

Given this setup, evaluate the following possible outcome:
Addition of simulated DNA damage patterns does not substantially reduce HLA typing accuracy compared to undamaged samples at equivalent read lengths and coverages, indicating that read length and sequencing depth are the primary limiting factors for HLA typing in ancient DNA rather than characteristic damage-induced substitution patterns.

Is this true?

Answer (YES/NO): YES